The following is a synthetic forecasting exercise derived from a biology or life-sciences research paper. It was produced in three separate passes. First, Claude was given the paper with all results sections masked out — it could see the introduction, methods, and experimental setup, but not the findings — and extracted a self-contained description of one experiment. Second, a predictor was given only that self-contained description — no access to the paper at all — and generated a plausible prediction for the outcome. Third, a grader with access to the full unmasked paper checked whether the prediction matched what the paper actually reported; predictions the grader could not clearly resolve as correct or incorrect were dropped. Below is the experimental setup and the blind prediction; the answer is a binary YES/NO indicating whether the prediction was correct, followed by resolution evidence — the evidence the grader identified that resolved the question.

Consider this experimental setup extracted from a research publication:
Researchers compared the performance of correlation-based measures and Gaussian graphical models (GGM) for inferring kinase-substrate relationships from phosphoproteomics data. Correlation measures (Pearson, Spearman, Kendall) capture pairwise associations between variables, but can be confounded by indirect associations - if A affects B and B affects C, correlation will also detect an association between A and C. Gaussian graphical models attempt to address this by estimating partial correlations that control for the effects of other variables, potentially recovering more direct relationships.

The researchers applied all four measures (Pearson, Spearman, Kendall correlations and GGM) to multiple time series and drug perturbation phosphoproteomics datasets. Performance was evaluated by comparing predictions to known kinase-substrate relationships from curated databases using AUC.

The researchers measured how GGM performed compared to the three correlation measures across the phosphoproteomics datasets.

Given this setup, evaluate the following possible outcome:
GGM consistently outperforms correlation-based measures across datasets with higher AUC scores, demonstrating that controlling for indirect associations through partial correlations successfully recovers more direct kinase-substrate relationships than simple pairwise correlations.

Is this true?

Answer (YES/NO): NO